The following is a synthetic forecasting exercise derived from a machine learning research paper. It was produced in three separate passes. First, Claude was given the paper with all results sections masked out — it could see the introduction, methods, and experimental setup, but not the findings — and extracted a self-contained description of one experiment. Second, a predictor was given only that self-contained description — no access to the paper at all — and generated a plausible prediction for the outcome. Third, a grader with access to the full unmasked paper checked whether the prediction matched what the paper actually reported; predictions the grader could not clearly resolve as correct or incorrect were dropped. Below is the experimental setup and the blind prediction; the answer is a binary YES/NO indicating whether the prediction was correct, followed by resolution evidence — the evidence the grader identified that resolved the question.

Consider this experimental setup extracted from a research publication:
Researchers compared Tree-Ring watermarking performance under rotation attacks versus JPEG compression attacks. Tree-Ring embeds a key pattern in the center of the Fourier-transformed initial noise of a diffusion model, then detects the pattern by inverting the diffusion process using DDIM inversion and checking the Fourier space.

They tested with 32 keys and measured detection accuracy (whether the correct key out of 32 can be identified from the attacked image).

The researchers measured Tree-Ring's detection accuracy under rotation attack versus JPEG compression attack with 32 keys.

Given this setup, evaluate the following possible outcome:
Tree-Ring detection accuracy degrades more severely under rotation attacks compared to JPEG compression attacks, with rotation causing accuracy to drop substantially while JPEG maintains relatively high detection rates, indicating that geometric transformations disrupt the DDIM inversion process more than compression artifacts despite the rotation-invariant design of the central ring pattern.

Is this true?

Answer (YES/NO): YES